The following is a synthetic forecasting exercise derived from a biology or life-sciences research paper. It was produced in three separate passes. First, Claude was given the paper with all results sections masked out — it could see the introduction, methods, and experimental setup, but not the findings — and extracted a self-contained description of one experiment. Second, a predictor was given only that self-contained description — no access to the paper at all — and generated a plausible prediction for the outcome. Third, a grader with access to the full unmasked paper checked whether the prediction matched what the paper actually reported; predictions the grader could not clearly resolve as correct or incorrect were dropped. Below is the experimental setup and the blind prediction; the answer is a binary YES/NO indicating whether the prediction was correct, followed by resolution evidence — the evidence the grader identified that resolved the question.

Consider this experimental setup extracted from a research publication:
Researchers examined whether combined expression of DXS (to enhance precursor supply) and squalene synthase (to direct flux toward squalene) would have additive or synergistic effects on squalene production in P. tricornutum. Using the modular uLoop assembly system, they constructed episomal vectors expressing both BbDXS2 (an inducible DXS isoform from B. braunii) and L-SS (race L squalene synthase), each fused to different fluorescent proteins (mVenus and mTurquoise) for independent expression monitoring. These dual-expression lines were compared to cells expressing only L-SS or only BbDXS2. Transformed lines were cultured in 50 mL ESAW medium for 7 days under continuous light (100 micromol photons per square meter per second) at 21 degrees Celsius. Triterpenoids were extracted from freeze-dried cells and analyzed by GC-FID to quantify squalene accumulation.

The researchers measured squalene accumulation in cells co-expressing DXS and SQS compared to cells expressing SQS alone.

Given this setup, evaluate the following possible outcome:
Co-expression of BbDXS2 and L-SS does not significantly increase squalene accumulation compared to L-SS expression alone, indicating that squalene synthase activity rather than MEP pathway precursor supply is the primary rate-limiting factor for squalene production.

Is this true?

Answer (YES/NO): YES